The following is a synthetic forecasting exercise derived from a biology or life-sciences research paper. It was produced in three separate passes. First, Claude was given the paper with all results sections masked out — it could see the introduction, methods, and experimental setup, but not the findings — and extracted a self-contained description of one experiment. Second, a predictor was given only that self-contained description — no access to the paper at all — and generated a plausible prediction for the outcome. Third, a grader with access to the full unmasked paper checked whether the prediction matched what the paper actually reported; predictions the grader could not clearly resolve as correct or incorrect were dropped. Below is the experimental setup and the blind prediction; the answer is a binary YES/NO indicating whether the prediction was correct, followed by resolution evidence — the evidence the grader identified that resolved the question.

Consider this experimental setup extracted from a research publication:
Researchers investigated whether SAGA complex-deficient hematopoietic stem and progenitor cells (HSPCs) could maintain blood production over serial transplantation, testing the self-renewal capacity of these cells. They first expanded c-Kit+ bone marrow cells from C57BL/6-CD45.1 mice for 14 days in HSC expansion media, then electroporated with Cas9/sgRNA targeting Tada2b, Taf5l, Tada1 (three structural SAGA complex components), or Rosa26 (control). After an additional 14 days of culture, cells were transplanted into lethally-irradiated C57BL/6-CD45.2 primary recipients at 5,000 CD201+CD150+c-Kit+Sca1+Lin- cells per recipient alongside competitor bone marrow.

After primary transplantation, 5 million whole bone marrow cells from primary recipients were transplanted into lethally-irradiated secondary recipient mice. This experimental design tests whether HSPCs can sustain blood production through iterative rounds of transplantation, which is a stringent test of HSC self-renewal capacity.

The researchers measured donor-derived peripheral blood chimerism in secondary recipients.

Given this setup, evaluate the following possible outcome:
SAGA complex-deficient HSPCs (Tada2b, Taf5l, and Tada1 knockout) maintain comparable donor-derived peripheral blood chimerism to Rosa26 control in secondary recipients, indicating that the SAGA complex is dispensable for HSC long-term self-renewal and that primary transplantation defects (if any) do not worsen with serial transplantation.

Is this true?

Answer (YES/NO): NO